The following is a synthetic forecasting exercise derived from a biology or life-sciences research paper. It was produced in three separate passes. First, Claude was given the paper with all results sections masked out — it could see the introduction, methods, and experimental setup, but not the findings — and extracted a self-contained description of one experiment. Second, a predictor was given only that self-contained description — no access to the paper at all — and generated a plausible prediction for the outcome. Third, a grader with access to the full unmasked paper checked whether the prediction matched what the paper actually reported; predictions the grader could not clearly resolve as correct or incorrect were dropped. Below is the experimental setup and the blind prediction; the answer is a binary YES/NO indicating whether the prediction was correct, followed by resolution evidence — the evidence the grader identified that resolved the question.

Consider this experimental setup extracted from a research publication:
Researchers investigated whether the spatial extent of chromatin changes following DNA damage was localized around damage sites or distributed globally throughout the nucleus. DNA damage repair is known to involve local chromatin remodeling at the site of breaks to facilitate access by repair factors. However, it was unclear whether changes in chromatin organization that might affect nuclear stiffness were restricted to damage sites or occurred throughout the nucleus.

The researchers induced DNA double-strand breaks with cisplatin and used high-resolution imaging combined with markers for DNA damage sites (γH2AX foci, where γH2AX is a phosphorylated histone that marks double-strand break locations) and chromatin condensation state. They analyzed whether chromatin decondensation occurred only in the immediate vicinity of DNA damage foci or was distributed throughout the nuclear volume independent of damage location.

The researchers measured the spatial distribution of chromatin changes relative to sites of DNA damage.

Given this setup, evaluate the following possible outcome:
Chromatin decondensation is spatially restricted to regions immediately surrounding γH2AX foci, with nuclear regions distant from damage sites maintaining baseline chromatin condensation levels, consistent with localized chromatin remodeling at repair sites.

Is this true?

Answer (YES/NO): NO